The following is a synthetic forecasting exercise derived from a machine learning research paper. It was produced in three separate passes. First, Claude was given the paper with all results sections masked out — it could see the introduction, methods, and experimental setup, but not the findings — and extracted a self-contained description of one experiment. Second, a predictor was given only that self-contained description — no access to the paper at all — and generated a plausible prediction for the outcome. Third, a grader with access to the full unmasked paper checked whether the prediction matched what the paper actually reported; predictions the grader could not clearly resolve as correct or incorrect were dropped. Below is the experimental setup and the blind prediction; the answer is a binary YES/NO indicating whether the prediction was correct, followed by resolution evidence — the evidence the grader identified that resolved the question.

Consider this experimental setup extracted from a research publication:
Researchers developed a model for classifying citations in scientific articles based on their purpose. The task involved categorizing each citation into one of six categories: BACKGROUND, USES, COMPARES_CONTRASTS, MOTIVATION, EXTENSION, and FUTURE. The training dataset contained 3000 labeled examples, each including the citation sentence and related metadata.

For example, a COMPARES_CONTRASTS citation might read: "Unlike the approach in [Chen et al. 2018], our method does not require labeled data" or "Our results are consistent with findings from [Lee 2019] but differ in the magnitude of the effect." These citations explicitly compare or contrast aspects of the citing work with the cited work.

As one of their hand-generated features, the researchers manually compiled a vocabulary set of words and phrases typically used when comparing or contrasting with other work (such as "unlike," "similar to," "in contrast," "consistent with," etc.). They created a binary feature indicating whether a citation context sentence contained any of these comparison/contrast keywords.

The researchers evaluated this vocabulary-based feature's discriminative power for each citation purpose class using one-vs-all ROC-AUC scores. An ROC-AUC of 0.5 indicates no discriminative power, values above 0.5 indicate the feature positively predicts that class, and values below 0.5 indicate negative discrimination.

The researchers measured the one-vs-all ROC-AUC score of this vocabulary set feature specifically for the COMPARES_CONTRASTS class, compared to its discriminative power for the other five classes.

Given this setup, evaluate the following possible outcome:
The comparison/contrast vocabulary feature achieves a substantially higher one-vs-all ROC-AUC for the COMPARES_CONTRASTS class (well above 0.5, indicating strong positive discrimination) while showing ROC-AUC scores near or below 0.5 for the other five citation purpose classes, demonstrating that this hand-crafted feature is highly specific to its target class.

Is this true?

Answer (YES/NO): YES